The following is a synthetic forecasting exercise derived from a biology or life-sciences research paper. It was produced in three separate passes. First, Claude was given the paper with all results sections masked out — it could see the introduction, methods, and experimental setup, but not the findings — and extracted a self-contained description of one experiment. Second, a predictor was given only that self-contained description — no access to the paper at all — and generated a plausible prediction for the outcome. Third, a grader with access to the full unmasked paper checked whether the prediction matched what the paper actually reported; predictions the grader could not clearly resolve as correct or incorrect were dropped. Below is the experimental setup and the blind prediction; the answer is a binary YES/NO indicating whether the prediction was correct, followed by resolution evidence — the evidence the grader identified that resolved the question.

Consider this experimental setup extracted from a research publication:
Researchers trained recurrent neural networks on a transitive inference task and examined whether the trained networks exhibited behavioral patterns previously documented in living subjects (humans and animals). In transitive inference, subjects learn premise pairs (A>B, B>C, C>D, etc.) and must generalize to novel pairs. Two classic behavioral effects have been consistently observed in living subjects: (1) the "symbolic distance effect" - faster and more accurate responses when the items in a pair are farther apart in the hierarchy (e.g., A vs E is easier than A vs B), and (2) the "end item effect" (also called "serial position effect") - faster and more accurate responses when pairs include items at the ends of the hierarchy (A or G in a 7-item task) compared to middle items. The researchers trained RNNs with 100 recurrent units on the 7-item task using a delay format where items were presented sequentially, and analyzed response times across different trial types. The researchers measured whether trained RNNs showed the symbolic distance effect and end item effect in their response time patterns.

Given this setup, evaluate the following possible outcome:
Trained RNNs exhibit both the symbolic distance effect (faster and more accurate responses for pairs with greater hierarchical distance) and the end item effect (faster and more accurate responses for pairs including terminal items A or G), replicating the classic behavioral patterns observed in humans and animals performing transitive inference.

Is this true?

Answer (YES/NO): YES